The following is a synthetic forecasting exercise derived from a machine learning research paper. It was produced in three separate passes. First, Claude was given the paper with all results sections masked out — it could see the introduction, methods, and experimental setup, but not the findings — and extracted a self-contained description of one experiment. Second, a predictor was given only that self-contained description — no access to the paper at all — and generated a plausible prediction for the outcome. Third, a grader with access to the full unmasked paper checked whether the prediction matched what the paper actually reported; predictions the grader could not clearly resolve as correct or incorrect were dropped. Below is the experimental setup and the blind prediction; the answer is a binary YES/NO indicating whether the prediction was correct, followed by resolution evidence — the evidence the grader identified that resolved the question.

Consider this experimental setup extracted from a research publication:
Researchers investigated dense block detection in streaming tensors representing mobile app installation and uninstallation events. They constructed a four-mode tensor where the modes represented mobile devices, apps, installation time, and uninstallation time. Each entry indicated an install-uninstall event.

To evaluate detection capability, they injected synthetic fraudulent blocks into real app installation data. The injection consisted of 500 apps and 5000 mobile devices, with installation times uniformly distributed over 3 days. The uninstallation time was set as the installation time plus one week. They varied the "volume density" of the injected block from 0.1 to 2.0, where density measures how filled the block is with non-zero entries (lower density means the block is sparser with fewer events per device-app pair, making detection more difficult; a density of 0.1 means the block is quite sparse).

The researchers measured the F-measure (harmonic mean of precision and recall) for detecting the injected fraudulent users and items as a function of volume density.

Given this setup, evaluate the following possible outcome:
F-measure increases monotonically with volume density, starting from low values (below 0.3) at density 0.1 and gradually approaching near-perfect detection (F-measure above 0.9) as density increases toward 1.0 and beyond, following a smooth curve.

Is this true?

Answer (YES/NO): NO